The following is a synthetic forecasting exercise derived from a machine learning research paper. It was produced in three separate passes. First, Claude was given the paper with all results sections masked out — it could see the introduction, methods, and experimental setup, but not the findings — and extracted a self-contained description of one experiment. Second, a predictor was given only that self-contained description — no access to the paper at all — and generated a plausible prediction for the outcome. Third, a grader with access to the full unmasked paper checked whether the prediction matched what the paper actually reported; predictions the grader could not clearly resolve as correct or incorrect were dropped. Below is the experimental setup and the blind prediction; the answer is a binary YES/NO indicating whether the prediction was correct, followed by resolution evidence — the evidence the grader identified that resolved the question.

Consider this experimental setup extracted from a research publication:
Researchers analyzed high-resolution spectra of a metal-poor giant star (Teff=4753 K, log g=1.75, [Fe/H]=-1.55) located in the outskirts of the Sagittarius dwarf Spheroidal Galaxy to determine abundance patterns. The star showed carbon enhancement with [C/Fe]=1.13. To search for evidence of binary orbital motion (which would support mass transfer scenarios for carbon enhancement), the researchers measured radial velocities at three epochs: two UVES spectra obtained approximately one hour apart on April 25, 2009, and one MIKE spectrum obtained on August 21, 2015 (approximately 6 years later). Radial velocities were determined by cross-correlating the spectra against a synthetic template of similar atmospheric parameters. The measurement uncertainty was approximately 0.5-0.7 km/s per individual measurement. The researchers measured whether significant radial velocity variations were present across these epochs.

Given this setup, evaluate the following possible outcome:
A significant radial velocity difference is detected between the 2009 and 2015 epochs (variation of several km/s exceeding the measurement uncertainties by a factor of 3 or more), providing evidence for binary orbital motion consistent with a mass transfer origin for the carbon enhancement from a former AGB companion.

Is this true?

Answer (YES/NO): NO